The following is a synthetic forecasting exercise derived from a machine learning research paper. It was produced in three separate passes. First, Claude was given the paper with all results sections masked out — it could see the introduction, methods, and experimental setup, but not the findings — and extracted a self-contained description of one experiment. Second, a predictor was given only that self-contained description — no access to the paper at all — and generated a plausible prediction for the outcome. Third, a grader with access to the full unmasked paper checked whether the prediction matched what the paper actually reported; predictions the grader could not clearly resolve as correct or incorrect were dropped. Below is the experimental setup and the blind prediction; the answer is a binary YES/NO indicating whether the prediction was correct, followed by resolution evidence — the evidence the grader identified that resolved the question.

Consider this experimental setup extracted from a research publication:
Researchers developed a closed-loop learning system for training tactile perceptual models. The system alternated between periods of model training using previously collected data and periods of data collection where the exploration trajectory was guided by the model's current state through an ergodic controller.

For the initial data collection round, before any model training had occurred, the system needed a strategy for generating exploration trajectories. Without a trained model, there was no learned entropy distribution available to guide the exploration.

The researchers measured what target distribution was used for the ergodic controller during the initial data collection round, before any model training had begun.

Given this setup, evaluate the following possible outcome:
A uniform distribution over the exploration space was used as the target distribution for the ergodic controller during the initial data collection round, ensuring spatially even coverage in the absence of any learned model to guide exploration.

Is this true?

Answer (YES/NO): YES